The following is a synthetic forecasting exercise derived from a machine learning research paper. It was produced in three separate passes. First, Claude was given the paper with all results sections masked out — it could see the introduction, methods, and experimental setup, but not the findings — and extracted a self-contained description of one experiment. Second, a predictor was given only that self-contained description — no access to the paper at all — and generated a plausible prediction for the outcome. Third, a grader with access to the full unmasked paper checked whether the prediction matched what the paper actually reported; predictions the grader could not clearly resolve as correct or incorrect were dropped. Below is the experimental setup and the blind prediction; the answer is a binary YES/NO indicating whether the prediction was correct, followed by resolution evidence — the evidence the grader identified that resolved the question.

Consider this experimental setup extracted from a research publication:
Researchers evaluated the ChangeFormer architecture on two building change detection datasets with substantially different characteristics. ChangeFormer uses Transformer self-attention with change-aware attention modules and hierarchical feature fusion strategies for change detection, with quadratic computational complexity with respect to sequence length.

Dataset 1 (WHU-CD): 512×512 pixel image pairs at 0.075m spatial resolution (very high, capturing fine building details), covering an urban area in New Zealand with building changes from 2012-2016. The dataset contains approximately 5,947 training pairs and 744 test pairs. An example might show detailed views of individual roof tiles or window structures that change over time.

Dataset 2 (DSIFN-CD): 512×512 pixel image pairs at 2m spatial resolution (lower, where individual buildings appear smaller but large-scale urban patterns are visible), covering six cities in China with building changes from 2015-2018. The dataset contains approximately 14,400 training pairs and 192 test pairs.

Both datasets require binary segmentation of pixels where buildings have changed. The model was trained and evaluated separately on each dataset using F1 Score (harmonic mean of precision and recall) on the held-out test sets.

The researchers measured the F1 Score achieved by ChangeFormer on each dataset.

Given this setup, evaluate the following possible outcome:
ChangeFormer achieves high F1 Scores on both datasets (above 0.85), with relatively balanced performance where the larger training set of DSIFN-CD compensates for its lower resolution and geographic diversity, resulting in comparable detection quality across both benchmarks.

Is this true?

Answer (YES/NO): NO